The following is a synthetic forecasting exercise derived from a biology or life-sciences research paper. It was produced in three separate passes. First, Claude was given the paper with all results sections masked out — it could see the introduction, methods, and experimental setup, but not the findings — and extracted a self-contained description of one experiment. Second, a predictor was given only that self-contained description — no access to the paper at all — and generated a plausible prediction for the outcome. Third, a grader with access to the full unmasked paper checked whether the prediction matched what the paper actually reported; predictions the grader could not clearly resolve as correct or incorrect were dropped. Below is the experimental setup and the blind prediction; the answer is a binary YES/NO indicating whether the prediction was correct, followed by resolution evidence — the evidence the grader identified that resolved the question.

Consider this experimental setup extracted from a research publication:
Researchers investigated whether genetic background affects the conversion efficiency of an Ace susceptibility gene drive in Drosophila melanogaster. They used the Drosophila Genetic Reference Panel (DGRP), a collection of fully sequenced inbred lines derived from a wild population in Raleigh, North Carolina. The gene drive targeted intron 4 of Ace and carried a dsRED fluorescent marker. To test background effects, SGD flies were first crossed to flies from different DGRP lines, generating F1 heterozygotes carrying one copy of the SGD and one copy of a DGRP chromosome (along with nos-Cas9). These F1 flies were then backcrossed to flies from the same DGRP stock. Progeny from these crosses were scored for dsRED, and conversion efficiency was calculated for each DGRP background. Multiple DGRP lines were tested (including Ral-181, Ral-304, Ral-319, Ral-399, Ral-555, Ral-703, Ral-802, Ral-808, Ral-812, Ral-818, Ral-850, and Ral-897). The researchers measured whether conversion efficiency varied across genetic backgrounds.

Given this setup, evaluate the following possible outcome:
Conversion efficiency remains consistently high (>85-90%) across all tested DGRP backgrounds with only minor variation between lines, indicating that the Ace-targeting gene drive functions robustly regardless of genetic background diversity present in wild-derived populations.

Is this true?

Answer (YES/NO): NO